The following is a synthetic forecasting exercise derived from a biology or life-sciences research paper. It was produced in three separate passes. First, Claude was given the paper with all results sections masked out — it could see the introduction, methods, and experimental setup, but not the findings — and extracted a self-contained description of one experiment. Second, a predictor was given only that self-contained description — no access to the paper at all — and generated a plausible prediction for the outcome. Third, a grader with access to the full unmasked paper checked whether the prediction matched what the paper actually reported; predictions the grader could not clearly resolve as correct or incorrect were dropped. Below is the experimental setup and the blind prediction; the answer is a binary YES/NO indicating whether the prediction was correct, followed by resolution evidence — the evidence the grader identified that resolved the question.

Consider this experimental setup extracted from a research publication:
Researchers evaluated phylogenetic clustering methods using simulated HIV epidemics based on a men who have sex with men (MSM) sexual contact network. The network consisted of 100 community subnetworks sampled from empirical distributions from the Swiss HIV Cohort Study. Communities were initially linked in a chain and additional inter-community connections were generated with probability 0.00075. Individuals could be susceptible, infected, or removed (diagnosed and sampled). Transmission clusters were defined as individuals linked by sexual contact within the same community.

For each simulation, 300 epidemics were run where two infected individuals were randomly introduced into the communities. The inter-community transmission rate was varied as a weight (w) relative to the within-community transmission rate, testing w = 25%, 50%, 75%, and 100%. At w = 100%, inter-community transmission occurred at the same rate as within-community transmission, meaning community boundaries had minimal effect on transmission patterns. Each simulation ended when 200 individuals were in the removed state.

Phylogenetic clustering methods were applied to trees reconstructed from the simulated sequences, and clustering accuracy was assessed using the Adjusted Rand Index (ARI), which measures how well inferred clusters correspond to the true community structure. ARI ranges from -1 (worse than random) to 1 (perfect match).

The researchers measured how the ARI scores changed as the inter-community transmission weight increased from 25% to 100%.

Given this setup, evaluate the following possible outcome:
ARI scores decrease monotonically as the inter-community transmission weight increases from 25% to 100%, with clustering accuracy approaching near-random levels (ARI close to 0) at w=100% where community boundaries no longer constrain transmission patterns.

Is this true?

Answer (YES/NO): NO